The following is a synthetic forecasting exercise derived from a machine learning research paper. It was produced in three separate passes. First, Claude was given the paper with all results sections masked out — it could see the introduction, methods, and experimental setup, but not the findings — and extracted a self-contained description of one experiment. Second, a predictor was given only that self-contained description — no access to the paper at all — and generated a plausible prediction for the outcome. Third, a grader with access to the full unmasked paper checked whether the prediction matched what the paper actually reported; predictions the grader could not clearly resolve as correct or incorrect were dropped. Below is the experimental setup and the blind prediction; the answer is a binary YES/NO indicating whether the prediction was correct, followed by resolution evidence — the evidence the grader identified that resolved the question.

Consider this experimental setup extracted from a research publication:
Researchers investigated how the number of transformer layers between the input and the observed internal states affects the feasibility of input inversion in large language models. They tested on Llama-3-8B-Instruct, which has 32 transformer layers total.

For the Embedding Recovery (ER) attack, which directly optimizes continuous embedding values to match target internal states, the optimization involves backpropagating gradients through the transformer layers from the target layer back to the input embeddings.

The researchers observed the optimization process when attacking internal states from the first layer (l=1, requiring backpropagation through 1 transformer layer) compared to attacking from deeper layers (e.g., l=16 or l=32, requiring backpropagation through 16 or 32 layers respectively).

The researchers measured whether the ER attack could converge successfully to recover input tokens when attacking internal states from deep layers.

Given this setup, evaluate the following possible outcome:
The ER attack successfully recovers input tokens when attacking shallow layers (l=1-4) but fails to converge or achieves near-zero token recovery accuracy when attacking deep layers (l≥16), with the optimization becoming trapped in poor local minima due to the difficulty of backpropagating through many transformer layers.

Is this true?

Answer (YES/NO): YES